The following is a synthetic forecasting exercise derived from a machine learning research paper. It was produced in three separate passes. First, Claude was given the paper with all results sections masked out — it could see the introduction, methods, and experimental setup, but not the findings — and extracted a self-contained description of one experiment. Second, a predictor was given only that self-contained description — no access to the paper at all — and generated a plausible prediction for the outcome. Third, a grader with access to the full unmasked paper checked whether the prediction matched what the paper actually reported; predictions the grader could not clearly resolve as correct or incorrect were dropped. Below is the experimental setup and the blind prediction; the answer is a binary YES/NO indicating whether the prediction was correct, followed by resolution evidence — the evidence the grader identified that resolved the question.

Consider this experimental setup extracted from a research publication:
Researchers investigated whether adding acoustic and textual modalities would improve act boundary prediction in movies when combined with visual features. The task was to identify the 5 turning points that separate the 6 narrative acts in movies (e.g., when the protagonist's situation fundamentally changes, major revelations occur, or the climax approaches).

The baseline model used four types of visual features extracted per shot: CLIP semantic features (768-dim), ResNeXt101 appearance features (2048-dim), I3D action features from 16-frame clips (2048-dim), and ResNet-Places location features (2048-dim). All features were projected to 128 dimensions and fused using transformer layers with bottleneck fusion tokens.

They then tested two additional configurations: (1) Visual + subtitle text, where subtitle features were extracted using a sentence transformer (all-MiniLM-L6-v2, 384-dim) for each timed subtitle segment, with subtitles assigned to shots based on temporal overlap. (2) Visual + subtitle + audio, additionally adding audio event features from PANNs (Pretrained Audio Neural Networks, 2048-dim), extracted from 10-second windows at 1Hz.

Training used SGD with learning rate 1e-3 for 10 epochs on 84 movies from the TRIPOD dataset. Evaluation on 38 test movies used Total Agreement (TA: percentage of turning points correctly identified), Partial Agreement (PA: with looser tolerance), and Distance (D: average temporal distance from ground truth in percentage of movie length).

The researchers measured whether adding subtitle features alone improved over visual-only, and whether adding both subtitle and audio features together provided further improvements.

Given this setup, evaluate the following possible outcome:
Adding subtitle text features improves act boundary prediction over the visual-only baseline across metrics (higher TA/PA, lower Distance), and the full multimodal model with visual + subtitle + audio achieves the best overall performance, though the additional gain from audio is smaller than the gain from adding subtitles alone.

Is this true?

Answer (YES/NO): NO